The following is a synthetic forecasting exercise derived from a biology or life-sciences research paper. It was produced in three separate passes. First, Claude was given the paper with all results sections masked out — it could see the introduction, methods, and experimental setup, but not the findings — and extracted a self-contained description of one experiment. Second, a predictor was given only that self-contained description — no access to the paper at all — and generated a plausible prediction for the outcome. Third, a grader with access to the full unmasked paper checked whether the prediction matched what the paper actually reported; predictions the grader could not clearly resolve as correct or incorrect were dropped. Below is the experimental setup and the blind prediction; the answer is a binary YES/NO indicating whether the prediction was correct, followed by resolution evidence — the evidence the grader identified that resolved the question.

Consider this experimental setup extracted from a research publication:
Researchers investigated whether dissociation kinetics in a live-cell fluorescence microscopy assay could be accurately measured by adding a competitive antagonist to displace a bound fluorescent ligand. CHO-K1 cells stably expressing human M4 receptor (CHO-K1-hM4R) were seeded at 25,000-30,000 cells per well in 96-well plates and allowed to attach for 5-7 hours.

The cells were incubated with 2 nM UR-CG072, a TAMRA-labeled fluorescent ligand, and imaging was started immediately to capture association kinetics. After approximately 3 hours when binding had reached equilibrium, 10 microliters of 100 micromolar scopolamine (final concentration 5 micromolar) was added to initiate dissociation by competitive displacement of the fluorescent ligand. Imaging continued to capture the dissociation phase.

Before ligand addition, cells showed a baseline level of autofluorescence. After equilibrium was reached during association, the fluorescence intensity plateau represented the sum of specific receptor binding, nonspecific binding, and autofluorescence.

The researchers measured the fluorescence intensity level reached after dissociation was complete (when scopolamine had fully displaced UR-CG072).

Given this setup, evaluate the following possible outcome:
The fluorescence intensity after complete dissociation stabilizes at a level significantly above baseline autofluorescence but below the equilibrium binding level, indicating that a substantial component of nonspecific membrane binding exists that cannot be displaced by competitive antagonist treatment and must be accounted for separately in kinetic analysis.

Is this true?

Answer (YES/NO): NO